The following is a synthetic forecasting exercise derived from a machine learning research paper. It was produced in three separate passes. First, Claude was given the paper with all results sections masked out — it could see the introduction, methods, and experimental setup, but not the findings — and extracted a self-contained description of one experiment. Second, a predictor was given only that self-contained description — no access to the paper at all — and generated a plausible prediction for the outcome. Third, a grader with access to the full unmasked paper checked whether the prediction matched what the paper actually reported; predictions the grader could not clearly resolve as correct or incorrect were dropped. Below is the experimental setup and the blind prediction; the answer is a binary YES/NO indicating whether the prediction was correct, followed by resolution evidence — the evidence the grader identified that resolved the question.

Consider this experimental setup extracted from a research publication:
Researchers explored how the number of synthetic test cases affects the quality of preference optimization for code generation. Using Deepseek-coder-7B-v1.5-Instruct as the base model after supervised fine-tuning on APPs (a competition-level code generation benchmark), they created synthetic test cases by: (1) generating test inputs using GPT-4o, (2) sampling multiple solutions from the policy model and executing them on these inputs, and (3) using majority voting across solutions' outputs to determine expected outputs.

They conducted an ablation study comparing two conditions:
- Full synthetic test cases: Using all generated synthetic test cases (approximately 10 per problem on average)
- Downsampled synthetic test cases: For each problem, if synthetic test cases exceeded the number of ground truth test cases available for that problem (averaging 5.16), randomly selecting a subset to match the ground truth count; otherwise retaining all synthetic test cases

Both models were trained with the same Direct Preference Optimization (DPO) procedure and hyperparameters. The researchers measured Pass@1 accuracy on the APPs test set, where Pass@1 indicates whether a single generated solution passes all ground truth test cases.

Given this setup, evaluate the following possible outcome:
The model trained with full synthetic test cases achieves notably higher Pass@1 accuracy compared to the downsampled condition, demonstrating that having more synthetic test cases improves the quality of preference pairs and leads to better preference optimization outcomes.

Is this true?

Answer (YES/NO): YES